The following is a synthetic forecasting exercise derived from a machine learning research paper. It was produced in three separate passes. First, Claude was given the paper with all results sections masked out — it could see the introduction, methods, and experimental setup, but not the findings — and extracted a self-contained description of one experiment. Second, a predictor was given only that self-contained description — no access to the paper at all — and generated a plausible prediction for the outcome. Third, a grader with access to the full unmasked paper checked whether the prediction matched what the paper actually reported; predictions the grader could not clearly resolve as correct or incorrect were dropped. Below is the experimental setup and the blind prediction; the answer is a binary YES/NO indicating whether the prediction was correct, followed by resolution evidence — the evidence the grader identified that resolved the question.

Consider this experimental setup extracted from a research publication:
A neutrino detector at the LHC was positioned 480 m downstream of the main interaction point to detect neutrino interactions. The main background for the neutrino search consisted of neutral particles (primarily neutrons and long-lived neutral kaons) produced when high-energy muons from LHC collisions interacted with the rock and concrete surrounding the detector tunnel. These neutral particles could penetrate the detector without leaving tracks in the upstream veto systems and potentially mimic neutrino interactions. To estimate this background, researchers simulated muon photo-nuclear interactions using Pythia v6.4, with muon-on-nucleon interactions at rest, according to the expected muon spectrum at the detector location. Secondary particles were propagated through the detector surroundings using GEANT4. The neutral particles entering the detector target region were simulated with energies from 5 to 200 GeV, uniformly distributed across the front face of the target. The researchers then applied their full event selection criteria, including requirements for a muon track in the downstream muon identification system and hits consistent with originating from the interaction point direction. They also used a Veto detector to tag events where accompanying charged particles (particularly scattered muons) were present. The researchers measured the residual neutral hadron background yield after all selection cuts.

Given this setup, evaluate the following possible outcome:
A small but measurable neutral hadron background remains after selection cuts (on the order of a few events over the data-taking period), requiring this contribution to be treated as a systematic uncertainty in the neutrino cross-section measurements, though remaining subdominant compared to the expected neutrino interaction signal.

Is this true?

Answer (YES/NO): NO